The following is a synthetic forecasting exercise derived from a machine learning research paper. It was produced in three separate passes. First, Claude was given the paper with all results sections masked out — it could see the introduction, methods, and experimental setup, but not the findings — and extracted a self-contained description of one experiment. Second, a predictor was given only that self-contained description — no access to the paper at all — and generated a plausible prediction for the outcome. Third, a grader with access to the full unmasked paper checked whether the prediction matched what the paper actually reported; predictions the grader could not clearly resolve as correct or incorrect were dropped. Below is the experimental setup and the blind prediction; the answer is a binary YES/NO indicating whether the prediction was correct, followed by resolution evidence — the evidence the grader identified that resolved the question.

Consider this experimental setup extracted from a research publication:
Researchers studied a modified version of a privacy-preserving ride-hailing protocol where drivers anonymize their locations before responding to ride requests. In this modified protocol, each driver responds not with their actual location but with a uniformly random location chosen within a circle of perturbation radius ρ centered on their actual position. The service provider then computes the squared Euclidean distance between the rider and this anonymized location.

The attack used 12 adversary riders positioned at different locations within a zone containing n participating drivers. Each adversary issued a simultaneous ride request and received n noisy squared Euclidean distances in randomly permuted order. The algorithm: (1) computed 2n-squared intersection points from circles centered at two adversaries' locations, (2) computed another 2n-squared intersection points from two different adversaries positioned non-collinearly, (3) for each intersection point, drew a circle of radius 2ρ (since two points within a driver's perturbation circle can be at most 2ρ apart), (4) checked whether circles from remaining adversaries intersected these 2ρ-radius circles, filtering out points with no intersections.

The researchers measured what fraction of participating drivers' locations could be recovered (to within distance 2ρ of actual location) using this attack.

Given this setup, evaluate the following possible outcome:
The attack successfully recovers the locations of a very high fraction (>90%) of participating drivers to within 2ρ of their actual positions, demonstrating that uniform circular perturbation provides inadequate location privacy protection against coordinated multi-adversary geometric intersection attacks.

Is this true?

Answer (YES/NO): NO